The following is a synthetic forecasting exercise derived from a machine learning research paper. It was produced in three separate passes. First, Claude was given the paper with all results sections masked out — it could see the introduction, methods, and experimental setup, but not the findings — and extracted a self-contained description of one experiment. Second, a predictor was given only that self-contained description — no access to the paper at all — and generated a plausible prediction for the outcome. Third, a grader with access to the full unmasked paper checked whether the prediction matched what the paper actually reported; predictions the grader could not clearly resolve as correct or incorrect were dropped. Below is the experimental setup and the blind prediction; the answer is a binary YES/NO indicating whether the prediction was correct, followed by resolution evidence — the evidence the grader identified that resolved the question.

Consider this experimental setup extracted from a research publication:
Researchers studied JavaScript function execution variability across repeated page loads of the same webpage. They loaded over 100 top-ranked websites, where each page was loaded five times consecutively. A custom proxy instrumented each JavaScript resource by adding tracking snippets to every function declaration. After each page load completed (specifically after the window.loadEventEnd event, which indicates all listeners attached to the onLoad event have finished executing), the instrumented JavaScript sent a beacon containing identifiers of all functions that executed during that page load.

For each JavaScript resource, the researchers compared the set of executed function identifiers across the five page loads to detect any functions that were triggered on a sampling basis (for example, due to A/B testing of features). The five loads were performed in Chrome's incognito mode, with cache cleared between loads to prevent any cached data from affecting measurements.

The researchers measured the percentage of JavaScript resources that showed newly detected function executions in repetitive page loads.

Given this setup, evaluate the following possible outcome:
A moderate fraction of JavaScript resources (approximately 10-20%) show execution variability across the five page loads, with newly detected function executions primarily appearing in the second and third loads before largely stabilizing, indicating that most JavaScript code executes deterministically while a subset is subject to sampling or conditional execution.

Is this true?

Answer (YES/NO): YES